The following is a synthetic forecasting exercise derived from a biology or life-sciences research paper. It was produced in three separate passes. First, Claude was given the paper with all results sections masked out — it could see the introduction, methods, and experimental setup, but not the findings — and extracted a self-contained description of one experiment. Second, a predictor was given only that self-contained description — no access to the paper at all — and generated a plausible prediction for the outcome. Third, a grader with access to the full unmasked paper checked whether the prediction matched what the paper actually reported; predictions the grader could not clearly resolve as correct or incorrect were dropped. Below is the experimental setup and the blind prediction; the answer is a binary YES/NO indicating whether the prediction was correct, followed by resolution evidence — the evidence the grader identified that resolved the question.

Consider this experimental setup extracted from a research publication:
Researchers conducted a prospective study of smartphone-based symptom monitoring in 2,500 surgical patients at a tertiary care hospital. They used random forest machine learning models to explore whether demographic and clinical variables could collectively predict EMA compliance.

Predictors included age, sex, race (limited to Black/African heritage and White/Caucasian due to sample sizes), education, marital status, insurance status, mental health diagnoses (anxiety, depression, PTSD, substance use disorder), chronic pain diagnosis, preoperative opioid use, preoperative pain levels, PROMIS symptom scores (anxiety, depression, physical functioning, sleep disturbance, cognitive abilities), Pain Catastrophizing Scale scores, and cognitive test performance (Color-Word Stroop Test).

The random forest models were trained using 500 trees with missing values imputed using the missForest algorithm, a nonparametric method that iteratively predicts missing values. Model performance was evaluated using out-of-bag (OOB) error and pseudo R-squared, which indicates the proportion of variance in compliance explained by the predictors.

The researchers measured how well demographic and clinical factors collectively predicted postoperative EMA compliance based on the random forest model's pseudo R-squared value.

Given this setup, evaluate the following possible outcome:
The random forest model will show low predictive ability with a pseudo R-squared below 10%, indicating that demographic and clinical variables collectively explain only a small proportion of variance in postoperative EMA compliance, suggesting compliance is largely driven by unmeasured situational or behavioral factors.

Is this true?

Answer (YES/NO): YES